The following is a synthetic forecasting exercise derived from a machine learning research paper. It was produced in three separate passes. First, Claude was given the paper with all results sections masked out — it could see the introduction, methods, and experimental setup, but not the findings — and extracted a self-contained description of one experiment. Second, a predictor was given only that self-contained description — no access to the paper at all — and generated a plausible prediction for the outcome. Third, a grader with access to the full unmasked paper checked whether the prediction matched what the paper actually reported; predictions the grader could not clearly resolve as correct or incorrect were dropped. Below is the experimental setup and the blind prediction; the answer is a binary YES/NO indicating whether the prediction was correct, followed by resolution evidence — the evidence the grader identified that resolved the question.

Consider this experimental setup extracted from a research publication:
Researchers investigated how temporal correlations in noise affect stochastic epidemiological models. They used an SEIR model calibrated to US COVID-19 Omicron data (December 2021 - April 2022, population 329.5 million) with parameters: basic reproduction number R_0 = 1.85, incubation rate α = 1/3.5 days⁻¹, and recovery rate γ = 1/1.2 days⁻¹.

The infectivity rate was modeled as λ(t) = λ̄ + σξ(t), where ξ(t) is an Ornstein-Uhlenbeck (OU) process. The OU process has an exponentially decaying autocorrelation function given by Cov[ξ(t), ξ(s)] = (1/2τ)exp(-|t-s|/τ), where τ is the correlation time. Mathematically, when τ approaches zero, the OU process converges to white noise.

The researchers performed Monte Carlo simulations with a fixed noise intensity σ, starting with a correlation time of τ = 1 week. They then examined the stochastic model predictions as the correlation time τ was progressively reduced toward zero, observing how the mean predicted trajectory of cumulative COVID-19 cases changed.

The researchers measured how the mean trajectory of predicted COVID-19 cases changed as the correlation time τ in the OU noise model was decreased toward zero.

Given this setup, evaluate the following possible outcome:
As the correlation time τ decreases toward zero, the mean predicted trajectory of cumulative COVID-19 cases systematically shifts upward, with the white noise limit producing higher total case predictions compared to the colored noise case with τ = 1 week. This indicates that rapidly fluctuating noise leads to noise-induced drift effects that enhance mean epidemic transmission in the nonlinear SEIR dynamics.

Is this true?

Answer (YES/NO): NO